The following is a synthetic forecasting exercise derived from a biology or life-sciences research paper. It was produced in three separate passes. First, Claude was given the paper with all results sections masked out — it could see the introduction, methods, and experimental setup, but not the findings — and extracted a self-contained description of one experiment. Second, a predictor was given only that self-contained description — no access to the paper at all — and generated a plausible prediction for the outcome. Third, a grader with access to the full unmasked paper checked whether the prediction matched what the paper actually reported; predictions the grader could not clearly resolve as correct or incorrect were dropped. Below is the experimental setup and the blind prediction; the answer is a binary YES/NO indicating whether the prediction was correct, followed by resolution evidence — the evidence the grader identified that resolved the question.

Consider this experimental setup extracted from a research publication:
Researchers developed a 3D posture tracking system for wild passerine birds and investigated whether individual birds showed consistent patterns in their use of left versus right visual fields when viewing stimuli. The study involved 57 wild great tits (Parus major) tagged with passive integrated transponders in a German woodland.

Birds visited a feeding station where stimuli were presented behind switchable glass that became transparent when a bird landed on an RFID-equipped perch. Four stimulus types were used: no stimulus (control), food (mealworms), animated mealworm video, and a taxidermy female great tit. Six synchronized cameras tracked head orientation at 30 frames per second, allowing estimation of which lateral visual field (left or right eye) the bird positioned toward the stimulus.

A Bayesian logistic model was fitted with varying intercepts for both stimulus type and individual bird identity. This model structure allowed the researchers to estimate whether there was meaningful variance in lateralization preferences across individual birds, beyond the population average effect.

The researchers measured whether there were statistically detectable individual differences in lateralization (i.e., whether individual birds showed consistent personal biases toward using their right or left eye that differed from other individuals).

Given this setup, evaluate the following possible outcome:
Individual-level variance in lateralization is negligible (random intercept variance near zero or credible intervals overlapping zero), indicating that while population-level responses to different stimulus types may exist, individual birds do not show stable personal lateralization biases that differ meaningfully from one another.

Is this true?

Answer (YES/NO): NO